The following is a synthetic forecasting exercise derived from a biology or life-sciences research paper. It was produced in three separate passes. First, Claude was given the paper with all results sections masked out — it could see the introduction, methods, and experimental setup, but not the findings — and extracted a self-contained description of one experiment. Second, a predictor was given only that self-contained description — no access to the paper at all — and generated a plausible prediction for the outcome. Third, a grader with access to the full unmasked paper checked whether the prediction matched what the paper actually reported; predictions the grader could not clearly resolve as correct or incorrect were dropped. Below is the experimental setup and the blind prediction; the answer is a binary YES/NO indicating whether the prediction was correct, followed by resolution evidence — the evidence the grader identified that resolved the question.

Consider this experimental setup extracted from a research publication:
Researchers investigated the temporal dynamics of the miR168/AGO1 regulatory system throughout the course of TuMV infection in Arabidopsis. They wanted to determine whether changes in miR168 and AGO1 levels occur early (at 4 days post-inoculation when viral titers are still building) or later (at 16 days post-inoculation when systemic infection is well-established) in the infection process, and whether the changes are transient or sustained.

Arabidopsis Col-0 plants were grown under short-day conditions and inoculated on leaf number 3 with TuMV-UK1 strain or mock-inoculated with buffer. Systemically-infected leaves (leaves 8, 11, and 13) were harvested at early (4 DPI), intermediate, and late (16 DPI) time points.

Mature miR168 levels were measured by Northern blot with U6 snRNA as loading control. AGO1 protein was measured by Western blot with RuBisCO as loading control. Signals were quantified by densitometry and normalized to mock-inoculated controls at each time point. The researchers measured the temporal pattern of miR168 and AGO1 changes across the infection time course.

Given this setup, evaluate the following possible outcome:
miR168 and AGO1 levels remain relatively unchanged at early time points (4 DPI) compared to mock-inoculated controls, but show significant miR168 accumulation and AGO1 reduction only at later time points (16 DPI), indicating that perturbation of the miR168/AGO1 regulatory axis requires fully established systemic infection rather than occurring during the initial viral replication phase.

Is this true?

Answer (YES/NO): NO